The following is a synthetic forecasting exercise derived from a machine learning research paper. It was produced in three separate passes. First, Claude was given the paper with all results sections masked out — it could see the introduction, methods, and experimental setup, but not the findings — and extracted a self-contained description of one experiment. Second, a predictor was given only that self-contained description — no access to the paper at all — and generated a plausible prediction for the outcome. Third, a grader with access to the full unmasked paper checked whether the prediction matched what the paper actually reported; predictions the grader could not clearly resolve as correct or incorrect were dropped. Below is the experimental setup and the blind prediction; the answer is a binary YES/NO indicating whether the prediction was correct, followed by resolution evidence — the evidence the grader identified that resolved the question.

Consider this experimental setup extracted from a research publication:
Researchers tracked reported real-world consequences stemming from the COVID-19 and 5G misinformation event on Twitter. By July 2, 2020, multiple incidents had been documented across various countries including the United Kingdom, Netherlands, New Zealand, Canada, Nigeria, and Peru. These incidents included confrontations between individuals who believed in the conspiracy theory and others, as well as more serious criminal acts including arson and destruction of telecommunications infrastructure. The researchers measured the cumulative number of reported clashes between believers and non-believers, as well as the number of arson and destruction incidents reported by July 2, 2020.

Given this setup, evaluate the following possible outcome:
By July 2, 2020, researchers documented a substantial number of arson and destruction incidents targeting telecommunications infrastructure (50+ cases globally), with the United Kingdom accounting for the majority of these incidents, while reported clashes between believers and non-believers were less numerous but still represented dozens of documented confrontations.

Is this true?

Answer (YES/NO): NO